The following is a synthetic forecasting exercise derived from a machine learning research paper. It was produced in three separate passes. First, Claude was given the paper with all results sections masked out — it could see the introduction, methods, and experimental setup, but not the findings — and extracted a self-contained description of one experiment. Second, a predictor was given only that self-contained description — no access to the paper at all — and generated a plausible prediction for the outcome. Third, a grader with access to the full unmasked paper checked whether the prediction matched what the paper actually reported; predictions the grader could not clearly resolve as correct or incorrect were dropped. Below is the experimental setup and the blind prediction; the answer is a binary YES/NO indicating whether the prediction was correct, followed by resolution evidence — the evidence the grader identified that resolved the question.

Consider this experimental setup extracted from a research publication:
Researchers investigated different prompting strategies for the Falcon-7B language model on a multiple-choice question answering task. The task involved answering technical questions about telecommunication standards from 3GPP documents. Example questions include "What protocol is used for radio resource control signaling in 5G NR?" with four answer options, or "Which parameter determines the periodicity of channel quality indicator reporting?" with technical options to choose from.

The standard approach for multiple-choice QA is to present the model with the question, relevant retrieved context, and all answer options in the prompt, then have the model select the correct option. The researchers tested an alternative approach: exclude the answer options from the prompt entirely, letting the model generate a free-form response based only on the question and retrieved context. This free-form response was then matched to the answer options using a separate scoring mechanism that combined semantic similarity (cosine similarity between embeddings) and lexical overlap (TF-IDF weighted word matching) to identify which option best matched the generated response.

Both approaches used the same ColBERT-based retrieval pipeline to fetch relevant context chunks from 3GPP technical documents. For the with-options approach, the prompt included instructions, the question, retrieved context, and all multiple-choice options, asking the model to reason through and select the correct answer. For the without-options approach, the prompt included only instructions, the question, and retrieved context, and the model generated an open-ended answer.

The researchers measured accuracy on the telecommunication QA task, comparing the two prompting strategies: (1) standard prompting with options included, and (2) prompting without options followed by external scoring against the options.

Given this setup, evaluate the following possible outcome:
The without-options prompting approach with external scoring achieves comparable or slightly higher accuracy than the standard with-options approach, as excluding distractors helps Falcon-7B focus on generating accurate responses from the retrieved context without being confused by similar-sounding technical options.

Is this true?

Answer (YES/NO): NO